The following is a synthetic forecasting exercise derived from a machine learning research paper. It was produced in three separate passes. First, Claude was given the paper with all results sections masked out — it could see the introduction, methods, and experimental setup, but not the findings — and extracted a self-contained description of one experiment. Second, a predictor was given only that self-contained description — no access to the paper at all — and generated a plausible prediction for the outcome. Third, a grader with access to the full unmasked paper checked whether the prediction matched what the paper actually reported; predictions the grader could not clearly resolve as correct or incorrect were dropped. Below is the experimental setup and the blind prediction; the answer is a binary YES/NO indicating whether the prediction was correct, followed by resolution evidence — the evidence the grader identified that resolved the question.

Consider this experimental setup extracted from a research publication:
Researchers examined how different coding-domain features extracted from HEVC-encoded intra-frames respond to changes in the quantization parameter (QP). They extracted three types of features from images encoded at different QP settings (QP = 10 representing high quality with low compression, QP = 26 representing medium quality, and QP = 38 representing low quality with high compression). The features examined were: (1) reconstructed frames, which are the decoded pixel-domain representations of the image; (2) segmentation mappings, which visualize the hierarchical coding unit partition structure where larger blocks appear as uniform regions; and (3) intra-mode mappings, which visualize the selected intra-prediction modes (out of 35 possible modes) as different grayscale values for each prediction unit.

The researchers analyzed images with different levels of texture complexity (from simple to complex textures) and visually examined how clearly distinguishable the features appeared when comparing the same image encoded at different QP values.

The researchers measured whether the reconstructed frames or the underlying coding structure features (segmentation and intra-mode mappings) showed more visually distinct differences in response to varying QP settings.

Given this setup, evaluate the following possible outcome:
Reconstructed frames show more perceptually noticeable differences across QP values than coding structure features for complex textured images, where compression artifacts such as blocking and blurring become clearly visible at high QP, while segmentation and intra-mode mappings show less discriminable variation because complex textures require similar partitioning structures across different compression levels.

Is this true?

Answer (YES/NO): NO